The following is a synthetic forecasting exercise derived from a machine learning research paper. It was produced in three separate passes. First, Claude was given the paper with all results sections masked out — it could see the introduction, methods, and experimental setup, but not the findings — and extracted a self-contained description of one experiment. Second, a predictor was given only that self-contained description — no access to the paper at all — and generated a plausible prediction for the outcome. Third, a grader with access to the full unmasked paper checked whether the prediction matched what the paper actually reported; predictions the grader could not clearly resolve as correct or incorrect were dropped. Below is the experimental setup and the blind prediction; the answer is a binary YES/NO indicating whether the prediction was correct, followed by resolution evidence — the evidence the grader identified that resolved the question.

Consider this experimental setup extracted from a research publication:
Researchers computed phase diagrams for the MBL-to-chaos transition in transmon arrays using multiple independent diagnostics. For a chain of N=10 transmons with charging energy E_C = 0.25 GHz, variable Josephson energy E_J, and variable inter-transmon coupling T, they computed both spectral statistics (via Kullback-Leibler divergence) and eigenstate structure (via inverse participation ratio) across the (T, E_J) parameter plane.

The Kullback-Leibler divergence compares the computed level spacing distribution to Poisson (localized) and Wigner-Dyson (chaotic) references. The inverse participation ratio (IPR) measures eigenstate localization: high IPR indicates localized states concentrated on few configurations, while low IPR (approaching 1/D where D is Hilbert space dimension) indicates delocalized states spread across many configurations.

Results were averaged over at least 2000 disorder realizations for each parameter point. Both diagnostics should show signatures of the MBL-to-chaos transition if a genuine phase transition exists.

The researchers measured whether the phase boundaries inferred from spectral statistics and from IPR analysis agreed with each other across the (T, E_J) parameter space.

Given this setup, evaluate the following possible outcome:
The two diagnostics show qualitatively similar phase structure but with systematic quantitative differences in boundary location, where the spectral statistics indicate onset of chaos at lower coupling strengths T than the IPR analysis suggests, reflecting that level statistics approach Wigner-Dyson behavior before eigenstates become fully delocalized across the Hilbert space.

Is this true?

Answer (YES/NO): NO